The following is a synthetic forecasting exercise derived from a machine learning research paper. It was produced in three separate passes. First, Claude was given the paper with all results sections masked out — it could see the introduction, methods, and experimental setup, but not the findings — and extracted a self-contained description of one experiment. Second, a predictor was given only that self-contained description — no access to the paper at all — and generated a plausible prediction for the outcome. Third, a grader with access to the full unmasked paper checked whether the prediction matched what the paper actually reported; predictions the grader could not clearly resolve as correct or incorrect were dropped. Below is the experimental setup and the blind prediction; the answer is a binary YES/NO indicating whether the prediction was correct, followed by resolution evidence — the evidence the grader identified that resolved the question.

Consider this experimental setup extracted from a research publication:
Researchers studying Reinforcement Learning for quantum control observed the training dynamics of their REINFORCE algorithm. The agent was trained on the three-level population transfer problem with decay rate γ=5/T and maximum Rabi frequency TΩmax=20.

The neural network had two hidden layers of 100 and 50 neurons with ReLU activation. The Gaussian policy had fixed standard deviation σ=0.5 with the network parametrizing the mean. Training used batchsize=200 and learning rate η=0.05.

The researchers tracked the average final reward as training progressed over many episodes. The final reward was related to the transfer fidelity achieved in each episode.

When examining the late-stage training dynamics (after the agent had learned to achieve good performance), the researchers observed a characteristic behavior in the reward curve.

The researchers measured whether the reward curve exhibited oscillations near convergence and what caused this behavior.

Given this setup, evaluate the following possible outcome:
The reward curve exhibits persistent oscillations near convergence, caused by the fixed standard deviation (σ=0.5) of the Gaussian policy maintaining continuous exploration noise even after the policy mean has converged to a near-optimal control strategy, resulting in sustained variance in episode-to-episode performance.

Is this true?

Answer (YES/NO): NO